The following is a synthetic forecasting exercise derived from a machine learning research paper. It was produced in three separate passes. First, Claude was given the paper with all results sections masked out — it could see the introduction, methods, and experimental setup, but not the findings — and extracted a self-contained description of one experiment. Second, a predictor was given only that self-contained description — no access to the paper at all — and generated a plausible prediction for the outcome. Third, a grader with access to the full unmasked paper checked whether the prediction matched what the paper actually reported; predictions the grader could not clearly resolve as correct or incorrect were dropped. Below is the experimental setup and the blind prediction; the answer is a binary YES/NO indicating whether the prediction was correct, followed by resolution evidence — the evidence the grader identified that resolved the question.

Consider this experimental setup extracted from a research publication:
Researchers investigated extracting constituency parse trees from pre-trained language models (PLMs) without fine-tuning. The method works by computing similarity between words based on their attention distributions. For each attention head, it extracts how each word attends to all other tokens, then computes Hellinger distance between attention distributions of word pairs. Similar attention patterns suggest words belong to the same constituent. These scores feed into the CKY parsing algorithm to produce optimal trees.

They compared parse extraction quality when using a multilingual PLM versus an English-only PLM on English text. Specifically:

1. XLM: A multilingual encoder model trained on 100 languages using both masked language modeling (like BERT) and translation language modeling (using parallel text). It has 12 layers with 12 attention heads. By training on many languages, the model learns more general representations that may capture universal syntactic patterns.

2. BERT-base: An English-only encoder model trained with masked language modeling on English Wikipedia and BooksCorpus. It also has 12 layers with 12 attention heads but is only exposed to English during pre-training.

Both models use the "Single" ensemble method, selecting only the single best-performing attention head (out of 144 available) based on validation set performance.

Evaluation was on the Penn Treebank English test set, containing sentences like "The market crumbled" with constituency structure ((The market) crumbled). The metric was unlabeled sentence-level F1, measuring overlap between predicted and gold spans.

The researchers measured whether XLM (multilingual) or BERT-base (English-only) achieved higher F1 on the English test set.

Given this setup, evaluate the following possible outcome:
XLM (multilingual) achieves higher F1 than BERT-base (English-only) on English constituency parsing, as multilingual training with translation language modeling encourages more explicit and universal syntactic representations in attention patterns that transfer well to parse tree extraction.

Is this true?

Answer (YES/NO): YES